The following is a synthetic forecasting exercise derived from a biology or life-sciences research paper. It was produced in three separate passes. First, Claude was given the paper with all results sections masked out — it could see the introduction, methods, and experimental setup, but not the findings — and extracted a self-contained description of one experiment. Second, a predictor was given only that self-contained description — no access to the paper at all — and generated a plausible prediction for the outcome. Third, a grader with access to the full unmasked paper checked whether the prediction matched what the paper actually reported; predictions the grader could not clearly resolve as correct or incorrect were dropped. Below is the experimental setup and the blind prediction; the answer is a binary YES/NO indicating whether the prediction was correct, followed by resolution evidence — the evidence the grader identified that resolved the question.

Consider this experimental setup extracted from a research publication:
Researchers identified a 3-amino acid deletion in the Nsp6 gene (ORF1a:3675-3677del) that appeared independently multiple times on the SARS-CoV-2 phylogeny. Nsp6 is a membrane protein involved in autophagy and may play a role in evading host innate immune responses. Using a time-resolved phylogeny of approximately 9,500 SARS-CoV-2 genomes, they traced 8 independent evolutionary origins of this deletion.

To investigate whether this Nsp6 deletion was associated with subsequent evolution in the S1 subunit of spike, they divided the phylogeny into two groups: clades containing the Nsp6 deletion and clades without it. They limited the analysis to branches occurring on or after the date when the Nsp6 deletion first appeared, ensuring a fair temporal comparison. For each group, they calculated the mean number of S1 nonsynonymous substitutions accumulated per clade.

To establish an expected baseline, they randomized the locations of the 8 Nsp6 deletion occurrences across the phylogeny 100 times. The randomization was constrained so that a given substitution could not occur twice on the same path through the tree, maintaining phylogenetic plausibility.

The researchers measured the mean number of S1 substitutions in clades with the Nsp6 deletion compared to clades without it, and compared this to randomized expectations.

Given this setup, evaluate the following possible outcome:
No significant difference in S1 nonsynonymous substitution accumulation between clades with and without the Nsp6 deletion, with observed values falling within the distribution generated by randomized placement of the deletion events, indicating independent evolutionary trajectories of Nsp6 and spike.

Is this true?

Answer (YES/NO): NO